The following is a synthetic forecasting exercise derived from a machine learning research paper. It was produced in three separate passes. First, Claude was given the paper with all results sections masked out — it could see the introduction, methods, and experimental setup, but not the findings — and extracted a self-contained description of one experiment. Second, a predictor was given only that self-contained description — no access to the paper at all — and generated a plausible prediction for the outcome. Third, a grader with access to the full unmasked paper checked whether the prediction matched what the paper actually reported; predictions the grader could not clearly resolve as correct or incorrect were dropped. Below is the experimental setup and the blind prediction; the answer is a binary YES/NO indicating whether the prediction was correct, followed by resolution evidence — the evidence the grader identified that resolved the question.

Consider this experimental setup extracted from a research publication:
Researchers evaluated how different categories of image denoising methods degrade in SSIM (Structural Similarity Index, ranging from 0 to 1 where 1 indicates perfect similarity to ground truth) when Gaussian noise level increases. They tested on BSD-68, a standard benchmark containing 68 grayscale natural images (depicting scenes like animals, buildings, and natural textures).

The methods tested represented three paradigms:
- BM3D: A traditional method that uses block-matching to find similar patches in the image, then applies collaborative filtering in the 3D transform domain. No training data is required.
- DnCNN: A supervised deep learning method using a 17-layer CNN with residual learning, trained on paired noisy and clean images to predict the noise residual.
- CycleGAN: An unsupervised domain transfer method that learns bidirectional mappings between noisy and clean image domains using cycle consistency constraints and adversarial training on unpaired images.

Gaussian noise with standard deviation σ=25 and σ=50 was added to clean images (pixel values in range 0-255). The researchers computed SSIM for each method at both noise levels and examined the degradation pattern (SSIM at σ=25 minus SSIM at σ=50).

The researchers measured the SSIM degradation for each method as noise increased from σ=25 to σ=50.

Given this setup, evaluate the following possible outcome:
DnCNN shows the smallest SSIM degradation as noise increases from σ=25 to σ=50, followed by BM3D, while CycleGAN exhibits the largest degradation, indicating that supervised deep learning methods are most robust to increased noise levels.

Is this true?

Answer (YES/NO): YES